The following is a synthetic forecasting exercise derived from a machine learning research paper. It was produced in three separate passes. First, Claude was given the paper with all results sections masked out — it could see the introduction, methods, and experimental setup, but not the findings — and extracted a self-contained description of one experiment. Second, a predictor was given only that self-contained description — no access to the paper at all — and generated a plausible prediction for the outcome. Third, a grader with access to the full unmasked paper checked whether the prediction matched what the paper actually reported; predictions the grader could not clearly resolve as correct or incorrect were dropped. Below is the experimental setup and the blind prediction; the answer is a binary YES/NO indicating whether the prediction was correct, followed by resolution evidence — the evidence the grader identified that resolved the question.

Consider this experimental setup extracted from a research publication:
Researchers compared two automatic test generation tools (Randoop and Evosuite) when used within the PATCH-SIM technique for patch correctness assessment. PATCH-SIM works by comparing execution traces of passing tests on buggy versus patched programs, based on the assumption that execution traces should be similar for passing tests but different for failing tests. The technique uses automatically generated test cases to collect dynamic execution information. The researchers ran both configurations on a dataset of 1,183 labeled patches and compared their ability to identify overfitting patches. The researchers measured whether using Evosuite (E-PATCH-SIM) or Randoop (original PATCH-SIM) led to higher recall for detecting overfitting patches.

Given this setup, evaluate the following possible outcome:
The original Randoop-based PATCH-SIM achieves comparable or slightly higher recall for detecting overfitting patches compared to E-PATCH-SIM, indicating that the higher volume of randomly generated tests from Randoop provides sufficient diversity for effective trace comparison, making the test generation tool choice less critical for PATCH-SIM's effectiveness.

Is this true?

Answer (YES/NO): NO